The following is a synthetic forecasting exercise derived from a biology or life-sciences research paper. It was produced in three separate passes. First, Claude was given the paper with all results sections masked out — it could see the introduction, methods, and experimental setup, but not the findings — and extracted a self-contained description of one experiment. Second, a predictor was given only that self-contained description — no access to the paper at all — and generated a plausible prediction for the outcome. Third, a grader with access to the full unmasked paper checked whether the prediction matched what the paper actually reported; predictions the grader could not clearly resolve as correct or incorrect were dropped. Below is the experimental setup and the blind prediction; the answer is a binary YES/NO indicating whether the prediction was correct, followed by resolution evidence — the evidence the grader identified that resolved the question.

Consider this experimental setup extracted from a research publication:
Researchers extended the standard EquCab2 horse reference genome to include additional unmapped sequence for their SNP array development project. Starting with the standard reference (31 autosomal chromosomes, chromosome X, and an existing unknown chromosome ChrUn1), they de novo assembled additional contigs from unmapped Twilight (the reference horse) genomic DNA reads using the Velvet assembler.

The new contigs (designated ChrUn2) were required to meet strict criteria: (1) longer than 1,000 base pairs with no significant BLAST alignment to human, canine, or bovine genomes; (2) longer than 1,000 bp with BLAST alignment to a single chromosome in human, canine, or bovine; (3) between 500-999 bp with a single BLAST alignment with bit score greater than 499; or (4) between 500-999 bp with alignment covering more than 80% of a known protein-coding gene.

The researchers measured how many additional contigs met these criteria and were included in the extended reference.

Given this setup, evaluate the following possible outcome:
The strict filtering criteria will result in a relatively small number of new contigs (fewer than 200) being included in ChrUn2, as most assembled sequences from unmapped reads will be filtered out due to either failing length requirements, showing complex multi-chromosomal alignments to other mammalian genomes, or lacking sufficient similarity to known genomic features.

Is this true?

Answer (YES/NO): NO